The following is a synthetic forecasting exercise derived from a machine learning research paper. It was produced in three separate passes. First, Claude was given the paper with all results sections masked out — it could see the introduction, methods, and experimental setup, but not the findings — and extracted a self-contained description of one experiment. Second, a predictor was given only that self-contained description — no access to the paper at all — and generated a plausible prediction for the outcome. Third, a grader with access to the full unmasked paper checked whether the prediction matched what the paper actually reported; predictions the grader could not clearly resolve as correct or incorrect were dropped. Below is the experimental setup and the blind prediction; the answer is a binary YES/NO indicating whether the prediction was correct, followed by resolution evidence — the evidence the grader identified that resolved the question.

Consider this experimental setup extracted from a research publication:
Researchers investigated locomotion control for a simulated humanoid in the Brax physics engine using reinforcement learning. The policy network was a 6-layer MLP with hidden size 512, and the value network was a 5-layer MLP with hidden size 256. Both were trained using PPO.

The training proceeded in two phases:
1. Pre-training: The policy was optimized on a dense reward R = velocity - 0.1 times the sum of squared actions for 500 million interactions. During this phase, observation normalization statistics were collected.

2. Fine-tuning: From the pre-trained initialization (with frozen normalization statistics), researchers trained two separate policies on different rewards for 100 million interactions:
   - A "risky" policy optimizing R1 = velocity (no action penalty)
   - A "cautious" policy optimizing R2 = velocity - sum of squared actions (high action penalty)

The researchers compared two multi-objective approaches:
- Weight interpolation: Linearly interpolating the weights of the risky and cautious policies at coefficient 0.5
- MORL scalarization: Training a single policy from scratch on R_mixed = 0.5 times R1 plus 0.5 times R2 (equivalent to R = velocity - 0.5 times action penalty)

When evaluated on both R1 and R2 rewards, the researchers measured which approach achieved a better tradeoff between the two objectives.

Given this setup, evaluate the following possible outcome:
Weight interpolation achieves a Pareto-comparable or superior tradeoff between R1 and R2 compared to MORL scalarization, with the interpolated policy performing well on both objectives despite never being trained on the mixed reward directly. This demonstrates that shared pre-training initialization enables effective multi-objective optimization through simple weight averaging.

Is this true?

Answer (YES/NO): NO